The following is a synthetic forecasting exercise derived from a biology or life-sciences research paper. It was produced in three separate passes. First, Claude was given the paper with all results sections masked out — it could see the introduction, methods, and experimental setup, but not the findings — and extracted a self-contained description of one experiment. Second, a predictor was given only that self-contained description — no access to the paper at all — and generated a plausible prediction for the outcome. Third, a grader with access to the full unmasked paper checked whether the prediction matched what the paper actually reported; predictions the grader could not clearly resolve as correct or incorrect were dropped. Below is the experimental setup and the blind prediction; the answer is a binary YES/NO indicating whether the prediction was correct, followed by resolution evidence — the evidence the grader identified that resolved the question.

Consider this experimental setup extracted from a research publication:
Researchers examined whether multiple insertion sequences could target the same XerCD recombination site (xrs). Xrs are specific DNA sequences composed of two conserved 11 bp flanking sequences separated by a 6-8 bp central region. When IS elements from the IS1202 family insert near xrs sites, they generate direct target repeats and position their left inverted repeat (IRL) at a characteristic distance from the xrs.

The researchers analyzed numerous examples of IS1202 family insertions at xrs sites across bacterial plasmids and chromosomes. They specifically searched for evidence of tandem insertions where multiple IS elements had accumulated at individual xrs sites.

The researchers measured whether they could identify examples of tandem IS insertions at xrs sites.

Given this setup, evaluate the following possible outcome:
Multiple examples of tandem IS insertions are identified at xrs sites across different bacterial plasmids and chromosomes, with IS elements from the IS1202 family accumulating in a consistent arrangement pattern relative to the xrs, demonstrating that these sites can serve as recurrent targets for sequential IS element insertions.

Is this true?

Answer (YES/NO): YES